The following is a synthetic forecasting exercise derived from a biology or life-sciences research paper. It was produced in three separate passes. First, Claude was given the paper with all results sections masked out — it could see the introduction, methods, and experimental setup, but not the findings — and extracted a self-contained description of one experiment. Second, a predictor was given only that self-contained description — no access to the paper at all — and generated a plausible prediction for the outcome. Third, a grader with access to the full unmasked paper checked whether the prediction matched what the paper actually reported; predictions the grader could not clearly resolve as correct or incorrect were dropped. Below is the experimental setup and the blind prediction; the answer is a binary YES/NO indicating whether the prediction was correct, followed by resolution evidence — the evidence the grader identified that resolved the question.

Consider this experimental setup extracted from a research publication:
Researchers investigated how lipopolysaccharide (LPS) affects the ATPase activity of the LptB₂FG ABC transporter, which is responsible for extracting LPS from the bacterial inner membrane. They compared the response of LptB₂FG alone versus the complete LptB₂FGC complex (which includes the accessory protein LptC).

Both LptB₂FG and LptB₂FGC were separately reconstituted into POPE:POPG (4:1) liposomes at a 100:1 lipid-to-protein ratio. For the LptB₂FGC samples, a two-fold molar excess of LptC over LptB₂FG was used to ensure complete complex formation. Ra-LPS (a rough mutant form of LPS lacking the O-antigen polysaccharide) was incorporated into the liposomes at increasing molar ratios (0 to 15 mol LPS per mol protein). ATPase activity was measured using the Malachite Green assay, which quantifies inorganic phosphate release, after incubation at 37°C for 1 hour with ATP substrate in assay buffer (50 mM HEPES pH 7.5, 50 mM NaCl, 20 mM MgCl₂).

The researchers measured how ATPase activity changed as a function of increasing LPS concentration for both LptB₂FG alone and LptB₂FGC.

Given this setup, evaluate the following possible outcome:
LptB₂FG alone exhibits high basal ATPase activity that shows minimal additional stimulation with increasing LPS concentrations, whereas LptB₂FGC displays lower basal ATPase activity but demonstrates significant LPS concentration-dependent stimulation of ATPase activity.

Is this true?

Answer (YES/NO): NO